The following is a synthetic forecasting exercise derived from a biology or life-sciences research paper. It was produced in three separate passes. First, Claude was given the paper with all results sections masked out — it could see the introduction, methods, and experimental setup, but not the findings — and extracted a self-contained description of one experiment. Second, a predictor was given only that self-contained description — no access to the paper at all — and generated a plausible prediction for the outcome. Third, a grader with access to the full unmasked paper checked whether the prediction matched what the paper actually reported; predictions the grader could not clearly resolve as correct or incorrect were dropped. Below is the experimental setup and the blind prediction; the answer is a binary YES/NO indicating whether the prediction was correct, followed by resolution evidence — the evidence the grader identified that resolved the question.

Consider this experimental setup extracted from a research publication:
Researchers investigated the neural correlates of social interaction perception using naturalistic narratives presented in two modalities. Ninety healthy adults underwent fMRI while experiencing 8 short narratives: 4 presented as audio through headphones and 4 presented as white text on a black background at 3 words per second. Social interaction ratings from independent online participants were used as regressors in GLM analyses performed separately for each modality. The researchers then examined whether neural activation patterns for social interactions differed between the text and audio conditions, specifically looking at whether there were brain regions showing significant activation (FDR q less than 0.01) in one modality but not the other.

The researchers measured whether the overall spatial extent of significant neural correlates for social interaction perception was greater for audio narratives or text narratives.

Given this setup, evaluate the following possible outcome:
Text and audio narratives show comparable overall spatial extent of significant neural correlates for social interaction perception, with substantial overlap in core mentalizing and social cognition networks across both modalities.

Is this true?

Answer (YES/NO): YES